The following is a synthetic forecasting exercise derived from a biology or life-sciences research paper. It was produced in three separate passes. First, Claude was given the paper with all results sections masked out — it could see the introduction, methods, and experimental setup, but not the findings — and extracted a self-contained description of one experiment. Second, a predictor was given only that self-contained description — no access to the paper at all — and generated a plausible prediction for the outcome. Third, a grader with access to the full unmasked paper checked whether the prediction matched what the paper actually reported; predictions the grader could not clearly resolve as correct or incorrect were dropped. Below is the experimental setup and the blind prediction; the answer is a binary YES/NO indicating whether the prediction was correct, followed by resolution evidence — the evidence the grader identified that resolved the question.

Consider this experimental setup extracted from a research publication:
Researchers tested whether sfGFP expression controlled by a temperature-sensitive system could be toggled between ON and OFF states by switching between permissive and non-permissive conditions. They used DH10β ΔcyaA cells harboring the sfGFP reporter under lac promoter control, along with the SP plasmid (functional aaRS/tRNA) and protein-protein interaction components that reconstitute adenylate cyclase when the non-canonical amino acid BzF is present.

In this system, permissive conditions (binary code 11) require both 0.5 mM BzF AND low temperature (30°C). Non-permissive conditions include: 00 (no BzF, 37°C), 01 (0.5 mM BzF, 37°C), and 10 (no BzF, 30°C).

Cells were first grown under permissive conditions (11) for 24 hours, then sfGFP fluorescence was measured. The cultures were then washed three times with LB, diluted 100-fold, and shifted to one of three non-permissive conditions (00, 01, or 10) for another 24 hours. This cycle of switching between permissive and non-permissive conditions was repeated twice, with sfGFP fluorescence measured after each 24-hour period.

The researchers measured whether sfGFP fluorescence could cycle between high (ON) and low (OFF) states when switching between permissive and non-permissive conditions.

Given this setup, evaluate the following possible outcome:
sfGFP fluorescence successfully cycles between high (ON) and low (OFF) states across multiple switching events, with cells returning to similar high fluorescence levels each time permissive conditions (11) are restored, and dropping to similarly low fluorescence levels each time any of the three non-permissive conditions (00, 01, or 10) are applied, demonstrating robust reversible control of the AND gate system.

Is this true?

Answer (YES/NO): YES